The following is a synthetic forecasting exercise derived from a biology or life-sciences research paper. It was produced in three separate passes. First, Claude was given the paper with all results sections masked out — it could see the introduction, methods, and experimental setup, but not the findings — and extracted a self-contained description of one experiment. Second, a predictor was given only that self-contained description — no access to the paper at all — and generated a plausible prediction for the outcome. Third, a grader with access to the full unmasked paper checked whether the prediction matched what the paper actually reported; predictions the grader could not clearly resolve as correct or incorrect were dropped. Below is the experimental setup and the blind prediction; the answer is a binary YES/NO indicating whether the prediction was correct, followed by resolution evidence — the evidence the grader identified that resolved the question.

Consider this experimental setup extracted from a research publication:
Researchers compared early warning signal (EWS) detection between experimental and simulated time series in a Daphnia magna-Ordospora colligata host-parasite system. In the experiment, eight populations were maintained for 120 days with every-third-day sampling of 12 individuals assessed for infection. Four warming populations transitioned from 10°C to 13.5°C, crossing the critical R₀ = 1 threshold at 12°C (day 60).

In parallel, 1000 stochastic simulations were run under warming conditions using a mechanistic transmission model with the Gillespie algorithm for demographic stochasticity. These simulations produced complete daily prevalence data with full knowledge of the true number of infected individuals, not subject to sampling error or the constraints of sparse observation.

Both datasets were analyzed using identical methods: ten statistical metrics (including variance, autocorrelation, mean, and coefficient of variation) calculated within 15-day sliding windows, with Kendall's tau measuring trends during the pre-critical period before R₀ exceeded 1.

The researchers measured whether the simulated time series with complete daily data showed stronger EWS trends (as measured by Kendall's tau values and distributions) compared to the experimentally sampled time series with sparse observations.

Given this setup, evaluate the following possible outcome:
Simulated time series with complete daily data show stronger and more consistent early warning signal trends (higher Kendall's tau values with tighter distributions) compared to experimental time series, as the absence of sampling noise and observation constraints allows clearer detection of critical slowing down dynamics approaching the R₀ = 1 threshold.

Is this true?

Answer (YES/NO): NO